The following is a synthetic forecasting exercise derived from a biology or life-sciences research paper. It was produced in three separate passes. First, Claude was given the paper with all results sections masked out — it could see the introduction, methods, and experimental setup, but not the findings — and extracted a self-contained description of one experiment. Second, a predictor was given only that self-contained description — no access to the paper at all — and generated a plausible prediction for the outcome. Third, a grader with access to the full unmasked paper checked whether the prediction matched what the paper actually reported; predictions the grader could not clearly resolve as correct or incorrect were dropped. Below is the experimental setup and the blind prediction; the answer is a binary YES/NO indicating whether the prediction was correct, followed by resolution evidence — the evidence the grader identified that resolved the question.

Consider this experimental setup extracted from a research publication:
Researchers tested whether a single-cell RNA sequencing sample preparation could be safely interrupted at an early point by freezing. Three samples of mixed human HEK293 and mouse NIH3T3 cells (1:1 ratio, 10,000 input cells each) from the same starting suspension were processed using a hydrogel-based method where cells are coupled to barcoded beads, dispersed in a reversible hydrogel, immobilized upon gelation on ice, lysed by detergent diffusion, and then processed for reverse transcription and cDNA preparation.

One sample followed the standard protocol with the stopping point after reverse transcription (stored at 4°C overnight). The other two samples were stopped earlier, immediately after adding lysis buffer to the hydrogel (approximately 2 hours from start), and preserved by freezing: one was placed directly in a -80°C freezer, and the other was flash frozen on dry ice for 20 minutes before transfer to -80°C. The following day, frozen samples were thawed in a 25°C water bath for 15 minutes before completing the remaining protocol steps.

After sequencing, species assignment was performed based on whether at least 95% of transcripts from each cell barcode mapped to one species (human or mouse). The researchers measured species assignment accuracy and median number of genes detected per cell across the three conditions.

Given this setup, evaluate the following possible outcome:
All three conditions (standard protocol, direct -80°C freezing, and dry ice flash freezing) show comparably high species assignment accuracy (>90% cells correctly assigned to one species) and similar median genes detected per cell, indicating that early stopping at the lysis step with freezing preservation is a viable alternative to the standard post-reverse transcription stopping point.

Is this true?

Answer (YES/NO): YES